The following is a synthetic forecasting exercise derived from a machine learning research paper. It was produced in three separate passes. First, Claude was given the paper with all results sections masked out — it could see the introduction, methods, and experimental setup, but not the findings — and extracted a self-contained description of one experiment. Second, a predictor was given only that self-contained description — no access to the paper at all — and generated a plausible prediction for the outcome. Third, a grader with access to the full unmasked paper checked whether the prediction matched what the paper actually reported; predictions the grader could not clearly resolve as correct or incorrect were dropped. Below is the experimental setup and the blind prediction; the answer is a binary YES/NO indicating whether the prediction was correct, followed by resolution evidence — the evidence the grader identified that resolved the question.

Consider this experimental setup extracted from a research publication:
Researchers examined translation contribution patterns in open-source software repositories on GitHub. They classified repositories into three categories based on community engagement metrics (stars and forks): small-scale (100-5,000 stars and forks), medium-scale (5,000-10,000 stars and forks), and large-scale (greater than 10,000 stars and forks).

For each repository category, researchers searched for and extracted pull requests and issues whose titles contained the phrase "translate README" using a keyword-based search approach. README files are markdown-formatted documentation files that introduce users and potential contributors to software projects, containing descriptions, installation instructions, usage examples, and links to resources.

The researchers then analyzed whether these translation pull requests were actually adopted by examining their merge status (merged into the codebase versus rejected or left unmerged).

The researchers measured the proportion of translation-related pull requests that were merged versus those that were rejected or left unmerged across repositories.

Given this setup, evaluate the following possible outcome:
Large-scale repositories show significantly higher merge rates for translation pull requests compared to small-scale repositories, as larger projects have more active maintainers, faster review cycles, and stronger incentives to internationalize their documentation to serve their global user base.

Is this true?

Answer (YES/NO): NO